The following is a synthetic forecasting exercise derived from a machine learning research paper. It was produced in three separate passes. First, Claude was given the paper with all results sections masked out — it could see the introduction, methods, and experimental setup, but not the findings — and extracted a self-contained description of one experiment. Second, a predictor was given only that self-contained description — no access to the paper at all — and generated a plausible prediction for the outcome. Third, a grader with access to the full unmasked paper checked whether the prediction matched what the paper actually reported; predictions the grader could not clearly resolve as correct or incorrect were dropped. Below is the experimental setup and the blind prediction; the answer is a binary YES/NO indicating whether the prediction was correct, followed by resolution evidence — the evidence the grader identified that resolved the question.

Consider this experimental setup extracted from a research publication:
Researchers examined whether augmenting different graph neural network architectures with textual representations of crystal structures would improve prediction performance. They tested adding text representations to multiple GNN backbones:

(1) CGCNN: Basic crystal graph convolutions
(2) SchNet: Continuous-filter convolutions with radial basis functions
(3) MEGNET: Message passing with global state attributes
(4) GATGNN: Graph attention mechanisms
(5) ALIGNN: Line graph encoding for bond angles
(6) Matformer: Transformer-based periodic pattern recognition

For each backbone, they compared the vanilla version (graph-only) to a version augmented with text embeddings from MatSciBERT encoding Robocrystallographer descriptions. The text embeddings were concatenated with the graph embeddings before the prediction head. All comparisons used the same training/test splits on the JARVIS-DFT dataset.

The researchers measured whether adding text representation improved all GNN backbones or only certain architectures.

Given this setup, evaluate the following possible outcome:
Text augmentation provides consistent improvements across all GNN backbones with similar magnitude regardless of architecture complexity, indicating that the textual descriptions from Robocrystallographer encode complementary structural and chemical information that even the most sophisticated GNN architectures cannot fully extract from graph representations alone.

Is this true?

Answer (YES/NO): NO